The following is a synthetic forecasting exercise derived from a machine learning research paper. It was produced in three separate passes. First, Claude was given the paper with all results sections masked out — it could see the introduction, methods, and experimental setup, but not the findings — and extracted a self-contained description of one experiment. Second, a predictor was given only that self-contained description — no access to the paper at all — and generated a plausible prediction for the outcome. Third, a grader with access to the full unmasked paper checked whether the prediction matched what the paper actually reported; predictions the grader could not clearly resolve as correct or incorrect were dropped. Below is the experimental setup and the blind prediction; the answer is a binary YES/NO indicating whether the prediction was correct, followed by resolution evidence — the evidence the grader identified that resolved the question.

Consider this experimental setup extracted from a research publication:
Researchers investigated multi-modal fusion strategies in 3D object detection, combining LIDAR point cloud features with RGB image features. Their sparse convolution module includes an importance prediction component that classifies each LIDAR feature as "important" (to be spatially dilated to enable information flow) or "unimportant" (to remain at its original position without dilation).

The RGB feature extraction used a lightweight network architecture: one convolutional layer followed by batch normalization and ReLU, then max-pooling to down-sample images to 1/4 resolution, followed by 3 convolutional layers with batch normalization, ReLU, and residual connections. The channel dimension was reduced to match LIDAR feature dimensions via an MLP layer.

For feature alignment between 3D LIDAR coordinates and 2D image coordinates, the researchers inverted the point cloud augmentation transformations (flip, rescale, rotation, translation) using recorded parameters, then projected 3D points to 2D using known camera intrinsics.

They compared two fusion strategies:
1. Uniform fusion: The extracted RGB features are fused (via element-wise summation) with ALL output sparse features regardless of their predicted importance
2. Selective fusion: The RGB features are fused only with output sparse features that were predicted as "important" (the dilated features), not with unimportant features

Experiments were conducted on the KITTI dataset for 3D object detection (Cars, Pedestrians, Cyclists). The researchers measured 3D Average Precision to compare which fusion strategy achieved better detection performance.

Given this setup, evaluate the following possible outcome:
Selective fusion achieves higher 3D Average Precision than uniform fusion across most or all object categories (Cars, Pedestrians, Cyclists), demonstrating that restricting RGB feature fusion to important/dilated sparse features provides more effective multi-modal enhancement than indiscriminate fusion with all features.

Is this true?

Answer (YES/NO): YES